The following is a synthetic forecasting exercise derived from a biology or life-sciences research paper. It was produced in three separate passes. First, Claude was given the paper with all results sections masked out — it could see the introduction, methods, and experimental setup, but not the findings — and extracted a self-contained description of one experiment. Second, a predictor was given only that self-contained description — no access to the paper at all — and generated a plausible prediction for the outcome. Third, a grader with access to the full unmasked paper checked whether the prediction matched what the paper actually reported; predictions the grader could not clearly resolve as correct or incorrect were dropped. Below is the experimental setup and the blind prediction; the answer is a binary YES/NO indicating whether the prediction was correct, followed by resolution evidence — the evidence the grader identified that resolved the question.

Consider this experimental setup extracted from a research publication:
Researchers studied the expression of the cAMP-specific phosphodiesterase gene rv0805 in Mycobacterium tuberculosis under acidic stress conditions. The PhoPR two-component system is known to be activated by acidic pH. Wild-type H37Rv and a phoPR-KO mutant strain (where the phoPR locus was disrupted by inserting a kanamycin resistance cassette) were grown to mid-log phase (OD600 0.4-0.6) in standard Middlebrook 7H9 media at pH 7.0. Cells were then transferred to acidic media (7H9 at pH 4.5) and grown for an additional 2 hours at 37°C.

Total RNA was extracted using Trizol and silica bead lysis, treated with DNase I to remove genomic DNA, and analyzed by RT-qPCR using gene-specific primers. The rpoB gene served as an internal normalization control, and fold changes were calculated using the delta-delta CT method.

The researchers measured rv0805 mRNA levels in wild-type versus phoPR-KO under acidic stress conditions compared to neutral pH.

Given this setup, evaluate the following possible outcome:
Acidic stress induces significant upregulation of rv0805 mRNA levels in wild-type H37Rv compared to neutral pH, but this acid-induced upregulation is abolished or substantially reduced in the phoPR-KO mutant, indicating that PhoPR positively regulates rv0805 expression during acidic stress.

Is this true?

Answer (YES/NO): NO